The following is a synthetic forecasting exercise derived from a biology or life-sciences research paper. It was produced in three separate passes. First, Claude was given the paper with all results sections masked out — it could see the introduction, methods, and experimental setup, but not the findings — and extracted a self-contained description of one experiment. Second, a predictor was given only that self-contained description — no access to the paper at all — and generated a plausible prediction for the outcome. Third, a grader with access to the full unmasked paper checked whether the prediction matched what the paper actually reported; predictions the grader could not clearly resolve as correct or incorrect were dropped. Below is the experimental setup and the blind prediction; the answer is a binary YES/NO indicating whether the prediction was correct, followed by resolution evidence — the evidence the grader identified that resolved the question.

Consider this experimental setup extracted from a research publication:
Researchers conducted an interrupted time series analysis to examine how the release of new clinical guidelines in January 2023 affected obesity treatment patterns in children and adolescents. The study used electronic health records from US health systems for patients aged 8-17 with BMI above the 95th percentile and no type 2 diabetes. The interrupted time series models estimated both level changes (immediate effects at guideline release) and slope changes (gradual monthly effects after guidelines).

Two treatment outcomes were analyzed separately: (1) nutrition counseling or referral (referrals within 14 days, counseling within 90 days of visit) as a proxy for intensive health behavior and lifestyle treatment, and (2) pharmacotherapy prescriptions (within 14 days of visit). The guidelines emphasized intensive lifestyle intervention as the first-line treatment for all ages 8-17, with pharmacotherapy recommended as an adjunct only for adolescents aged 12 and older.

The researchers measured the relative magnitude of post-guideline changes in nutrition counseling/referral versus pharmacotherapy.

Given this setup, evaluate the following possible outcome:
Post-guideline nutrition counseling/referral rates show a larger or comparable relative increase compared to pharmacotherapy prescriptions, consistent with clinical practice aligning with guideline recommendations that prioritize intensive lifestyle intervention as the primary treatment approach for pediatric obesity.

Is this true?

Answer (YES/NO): NO